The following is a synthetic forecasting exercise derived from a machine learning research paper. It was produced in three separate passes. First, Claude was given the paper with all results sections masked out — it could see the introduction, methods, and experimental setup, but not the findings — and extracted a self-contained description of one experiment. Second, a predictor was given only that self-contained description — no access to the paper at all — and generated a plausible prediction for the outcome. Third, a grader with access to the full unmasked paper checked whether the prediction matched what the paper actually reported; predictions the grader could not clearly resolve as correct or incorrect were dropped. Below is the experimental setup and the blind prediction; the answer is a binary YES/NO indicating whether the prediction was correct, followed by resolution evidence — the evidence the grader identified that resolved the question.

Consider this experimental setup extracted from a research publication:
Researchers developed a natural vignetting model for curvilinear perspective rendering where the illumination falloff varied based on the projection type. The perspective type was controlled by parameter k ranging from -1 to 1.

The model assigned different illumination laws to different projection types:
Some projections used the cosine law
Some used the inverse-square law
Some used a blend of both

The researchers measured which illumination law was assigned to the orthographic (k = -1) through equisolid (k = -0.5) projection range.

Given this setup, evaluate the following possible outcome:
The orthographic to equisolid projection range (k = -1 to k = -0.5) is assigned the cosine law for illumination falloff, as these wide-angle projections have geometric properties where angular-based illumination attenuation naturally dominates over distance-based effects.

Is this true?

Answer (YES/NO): YES